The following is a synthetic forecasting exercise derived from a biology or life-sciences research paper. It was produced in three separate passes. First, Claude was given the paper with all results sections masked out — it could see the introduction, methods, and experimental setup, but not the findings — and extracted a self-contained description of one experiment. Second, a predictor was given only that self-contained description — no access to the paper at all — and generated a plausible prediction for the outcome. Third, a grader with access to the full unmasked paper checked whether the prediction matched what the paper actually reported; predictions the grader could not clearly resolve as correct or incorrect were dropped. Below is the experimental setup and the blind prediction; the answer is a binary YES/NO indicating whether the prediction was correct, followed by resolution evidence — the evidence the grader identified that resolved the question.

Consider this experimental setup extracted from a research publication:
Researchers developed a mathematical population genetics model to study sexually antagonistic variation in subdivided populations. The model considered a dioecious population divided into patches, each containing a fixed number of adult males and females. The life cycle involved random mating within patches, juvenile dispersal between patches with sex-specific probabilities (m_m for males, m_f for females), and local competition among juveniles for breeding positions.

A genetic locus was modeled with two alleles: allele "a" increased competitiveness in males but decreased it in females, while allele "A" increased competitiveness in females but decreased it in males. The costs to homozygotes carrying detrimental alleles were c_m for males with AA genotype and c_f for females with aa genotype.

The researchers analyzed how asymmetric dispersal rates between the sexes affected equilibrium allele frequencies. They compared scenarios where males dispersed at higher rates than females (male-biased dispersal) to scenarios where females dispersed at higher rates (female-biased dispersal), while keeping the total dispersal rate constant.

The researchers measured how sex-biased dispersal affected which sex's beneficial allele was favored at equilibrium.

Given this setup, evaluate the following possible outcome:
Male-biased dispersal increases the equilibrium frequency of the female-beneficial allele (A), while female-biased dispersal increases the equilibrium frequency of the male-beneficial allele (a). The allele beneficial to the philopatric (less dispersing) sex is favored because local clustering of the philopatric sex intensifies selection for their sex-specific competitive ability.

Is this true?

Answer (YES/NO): NO